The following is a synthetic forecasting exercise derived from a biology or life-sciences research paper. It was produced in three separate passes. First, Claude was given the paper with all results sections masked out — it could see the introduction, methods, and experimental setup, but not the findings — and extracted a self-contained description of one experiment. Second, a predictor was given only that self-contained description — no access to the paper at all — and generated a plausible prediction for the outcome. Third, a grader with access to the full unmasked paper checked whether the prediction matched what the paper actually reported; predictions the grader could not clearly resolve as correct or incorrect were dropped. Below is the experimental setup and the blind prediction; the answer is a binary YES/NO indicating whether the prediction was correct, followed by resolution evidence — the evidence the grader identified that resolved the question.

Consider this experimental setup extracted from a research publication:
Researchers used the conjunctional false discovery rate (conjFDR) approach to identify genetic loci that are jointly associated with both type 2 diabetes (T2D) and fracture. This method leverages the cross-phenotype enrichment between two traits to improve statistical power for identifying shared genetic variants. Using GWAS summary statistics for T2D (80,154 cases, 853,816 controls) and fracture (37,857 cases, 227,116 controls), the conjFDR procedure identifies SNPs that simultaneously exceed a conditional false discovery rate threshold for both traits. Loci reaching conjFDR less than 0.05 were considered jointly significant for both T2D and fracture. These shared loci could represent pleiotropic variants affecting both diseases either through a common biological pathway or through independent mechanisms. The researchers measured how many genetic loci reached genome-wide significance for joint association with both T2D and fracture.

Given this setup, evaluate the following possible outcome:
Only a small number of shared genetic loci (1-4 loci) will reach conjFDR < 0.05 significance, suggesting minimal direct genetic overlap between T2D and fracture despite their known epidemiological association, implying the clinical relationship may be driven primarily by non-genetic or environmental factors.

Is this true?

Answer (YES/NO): NO